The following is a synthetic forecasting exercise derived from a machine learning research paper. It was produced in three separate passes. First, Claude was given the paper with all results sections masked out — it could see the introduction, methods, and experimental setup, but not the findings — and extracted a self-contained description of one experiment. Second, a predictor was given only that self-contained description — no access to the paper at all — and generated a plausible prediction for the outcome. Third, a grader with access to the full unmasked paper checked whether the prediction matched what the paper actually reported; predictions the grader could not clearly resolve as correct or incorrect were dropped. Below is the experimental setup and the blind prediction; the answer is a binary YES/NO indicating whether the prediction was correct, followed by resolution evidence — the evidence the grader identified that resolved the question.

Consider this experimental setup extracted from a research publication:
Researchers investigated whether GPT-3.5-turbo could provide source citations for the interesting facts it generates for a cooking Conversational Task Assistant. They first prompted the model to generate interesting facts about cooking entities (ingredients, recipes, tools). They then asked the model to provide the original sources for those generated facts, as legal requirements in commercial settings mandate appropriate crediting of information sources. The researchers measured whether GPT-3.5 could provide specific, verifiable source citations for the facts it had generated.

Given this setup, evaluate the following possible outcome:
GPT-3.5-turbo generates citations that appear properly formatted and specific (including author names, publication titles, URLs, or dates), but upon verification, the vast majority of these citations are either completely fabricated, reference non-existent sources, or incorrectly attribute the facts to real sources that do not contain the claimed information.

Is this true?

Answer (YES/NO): NO